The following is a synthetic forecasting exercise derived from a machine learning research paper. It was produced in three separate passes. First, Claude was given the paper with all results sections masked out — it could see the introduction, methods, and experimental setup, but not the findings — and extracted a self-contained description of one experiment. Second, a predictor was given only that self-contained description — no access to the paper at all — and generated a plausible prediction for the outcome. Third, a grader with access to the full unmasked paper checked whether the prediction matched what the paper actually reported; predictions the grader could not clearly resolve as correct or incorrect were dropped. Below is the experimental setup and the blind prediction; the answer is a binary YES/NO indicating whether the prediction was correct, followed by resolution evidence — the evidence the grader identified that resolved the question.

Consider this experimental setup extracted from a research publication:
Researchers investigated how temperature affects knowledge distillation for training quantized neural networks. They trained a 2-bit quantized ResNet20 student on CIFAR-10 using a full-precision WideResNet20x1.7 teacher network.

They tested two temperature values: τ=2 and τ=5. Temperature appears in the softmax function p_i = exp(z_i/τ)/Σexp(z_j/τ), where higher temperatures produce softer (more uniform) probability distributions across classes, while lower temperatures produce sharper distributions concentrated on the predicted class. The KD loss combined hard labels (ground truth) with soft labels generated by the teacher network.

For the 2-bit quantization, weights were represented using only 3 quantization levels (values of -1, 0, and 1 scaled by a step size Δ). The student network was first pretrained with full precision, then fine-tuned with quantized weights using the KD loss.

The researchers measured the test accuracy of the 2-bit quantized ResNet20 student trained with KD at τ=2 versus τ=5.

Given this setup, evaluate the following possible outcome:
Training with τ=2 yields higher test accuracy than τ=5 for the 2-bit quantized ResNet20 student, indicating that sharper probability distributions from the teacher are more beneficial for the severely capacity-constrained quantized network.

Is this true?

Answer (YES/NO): NO